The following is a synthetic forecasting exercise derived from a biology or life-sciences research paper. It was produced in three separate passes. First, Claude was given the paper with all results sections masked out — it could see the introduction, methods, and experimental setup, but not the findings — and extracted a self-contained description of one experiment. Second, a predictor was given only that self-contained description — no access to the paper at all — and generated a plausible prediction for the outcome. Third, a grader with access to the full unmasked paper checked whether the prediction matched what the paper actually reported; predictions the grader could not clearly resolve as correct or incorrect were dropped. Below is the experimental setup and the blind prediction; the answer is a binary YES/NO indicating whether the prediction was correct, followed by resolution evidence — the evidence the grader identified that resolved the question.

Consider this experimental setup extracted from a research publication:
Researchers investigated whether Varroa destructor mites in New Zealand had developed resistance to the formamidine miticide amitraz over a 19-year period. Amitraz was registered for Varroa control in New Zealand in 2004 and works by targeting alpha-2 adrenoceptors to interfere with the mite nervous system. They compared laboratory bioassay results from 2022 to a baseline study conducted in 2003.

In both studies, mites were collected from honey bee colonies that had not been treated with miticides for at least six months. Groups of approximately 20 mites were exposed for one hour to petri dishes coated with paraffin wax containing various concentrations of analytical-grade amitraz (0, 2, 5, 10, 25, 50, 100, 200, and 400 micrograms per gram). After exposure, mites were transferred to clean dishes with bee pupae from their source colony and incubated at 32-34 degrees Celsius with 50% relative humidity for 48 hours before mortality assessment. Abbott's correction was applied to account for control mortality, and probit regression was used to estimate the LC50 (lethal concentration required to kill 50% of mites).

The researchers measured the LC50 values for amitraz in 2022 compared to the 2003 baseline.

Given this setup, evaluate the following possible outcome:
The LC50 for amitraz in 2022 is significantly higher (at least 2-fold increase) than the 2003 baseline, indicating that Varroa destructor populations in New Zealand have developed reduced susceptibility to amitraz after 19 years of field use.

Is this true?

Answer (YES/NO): NO